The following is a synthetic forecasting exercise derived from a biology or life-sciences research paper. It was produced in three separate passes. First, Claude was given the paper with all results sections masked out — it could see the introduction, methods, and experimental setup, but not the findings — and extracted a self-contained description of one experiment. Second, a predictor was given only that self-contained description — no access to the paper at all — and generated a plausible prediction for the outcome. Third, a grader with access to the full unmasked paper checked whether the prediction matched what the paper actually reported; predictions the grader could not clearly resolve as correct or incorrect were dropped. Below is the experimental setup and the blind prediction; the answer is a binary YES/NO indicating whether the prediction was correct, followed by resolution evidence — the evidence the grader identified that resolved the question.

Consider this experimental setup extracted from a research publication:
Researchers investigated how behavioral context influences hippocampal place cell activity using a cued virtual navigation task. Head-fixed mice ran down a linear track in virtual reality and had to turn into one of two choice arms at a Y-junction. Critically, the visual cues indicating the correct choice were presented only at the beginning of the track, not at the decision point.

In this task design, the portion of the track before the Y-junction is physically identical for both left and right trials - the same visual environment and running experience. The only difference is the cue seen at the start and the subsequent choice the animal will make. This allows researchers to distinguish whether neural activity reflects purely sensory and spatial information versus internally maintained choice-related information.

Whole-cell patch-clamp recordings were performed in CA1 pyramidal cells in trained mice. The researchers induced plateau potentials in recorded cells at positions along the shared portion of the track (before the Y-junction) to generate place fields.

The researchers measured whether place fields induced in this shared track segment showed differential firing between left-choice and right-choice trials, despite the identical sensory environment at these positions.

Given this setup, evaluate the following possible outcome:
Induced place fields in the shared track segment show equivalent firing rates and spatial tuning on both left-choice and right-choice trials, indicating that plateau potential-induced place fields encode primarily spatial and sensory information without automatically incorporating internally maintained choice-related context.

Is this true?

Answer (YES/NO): NO